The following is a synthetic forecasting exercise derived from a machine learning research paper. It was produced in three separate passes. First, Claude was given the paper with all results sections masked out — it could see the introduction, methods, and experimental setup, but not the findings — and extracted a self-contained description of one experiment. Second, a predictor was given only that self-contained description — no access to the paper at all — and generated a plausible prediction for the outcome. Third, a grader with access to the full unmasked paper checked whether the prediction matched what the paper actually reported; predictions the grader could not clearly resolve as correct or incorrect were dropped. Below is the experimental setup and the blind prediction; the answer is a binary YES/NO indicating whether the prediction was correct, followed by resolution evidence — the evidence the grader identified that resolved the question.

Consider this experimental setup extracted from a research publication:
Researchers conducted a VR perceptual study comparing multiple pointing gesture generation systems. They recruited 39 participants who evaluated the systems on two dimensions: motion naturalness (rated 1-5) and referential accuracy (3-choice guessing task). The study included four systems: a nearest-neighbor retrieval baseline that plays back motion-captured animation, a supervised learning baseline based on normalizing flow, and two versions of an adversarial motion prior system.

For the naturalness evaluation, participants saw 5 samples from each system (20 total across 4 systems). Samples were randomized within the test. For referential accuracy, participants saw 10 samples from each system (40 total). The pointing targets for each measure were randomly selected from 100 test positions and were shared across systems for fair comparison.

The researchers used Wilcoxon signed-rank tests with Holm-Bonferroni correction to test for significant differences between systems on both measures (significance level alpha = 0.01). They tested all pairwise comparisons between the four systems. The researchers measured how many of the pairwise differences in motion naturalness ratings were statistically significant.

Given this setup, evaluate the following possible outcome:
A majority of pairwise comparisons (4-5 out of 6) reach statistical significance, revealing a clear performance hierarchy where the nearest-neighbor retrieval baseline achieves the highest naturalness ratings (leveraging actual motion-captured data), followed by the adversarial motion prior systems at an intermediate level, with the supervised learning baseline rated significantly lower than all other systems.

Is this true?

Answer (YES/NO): NO